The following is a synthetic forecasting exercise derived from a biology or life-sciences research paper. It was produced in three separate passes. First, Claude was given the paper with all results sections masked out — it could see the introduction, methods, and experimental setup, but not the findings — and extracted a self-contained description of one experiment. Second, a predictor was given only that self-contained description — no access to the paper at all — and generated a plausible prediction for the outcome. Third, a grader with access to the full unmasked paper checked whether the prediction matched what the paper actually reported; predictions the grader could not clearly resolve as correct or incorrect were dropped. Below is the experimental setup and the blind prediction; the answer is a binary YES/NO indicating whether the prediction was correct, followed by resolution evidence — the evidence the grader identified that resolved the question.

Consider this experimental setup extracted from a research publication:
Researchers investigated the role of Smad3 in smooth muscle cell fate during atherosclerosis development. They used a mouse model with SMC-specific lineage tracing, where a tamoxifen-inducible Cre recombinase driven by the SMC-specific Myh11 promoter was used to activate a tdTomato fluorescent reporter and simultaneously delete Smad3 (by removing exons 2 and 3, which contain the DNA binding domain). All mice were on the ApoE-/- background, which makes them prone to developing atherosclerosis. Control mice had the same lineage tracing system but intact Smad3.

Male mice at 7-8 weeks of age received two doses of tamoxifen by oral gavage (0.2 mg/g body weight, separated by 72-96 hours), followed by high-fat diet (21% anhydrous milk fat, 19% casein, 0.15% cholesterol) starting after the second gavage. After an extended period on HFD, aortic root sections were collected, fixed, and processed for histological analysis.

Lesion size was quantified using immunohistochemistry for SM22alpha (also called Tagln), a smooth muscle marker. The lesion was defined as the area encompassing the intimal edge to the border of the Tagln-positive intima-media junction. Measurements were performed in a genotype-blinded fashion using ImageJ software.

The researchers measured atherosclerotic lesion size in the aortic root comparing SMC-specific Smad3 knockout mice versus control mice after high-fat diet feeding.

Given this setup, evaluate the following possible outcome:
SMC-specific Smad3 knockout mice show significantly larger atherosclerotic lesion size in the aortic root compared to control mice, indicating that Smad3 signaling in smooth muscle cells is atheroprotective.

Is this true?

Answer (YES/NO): YES